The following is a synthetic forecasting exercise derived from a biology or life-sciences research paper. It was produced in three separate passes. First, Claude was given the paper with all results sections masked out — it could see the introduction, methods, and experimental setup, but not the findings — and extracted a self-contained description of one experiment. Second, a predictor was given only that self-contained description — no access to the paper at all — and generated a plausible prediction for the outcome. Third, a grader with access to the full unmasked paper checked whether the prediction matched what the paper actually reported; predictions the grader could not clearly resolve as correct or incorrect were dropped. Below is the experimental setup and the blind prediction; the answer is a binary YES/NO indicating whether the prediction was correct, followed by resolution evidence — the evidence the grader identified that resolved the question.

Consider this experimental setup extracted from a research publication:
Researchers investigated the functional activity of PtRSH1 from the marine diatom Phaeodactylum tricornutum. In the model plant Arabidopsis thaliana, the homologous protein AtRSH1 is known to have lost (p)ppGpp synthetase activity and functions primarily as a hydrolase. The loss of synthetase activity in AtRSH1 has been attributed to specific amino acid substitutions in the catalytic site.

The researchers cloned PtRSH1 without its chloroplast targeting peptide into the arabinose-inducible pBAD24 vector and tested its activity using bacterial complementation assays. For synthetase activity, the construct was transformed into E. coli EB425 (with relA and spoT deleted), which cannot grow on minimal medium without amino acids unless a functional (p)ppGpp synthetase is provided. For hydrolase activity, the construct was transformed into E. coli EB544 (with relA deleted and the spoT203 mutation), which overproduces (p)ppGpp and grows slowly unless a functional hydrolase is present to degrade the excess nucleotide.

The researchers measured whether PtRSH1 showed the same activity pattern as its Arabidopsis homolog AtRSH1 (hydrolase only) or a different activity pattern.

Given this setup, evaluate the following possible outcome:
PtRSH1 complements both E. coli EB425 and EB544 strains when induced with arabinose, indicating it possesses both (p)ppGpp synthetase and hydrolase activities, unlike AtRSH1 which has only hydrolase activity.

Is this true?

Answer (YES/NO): YES